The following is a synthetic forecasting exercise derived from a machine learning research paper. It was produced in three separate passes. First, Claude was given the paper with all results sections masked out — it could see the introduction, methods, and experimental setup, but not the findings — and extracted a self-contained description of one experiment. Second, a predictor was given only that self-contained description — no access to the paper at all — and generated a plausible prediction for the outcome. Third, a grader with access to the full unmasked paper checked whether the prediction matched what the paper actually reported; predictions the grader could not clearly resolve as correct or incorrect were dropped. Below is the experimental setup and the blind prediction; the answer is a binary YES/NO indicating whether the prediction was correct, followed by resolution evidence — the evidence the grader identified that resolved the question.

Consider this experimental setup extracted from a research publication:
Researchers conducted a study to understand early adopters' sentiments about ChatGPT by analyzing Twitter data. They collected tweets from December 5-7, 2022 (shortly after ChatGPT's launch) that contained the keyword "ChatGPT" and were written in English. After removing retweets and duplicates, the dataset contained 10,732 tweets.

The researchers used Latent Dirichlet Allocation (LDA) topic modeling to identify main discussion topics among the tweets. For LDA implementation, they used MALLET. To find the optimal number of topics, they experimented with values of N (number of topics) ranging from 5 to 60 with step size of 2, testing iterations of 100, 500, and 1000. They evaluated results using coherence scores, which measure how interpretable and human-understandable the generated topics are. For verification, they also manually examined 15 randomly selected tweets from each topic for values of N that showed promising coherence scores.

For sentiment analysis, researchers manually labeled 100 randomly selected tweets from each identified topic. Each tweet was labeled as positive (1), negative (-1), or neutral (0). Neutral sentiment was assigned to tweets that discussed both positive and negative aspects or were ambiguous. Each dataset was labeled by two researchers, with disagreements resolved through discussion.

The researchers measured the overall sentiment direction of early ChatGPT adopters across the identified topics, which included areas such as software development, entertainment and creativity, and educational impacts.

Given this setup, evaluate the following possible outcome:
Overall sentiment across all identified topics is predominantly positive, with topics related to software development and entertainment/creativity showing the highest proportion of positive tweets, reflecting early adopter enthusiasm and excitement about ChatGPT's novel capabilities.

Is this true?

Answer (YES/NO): NO